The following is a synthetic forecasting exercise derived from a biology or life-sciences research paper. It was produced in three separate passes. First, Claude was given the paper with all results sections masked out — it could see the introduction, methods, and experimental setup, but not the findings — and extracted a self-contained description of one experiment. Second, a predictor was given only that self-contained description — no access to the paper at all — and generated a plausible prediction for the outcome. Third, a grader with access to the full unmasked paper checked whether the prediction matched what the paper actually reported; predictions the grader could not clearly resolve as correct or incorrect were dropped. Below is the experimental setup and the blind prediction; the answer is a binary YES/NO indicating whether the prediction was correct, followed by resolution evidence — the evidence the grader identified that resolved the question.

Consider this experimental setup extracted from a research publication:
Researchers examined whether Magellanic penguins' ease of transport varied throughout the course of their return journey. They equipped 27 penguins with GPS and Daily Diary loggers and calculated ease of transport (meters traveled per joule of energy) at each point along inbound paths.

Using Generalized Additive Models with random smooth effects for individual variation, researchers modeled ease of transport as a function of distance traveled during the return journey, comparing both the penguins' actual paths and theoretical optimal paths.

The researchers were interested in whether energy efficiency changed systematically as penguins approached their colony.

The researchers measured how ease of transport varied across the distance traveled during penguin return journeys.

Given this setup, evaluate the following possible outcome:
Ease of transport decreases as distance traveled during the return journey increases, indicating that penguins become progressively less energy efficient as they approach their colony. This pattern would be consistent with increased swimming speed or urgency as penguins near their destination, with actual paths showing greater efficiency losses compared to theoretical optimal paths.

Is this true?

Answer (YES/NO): NO